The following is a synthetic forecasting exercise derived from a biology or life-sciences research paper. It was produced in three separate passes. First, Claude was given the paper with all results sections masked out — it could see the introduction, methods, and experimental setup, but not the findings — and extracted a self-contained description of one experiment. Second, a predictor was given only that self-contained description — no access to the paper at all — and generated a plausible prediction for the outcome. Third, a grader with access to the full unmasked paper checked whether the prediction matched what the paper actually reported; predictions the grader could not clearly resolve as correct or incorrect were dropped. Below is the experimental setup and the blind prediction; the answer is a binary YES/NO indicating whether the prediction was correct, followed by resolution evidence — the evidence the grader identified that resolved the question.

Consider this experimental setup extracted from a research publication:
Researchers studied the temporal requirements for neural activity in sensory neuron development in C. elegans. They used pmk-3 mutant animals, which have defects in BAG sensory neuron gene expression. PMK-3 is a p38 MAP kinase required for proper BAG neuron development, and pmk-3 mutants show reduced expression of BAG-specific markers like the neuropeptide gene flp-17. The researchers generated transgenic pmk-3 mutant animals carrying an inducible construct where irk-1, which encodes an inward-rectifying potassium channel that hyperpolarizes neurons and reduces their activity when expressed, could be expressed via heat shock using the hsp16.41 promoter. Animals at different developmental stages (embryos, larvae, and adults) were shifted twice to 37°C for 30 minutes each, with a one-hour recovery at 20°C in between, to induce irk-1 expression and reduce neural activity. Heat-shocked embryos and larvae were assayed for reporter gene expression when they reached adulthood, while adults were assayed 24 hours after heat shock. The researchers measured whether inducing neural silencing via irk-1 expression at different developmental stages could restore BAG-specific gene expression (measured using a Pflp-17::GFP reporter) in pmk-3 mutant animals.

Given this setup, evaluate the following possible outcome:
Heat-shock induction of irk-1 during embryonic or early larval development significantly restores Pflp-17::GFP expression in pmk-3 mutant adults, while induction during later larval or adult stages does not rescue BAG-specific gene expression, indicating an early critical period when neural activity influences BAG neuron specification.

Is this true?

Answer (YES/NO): NO